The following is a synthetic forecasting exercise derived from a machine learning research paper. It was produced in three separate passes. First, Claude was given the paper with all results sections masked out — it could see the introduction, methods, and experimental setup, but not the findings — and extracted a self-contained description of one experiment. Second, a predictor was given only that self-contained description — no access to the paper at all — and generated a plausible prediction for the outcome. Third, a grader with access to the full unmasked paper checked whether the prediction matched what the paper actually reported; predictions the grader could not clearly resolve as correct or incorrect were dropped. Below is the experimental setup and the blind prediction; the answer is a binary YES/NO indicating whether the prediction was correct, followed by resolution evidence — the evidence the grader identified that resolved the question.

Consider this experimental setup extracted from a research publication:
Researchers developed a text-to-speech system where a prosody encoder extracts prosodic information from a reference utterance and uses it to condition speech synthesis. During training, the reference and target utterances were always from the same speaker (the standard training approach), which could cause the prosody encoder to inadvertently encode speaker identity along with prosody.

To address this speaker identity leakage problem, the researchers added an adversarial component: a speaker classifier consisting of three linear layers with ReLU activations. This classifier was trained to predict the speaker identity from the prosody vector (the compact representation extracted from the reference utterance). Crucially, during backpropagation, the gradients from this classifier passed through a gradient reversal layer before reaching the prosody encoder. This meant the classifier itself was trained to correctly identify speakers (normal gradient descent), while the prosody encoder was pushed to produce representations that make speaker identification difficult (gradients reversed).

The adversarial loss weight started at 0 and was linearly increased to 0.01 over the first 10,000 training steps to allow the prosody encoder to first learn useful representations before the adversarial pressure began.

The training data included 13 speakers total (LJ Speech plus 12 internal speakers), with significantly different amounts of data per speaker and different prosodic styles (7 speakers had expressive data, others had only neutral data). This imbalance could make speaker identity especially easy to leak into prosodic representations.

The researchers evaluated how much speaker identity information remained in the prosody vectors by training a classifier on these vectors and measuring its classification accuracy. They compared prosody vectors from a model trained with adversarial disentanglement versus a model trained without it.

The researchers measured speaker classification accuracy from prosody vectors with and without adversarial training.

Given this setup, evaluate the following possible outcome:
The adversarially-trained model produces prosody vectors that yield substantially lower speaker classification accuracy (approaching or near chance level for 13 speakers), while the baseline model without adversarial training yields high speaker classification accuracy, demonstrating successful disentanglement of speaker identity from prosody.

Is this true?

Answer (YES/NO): NO